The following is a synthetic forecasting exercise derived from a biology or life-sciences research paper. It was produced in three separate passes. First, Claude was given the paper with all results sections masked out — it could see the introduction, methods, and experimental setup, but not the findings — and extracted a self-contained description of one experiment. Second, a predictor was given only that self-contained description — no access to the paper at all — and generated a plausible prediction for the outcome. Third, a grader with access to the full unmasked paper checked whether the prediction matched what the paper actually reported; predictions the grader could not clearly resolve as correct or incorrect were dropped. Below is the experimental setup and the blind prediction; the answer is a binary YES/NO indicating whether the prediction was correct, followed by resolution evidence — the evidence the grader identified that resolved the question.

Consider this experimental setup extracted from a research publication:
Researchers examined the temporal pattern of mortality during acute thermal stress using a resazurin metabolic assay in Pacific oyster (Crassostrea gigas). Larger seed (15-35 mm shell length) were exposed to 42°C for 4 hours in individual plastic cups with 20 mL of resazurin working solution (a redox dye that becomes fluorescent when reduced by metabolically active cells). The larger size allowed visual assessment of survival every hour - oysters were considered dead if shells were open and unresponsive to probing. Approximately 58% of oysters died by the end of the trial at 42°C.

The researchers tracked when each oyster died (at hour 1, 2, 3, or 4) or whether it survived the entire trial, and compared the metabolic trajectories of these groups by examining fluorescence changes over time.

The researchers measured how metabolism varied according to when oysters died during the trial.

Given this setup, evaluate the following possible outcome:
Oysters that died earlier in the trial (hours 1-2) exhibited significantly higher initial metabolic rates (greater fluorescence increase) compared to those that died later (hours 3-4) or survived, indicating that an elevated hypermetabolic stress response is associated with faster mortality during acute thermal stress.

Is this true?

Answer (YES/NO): NO